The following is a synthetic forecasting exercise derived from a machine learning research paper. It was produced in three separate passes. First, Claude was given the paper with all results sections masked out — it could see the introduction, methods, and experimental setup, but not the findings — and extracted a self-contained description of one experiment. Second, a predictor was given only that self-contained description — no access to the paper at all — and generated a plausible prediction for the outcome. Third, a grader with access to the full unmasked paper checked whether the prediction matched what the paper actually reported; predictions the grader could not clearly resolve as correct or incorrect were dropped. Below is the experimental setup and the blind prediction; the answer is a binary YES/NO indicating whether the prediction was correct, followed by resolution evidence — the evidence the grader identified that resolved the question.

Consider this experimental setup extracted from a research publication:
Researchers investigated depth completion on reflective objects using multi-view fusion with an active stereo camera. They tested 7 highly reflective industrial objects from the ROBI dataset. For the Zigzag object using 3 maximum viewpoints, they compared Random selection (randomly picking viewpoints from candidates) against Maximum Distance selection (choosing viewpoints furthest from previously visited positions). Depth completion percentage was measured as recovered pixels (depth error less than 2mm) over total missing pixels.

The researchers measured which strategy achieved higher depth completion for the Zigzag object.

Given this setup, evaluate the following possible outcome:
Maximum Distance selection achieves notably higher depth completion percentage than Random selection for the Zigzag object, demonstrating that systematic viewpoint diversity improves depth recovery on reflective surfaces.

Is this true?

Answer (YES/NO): NO